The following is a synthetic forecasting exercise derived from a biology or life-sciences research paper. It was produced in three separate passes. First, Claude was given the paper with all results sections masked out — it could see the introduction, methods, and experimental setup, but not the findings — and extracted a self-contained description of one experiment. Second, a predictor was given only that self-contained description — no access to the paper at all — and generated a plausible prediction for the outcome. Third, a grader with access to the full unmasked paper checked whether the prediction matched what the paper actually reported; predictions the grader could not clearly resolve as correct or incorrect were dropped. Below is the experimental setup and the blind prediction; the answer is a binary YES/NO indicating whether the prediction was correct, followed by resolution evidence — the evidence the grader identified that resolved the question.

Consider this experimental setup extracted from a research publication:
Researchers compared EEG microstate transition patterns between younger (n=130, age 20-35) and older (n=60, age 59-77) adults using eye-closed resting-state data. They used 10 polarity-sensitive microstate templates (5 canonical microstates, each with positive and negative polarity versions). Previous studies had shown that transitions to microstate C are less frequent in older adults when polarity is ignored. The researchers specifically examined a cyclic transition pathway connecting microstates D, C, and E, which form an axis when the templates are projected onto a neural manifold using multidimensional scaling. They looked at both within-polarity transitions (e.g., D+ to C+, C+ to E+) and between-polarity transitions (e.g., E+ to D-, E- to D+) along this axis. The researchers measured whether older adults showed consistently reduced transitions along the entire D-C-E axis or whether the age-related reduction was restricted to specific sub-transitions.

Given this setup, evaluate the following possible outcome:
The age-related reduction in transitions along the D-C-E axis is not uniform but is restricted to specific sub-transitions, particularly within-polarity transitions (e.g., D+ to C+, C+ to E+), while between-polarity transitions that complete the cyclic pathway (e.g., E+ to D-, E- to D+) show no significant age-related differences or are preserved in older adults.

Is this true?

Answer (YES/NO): NO